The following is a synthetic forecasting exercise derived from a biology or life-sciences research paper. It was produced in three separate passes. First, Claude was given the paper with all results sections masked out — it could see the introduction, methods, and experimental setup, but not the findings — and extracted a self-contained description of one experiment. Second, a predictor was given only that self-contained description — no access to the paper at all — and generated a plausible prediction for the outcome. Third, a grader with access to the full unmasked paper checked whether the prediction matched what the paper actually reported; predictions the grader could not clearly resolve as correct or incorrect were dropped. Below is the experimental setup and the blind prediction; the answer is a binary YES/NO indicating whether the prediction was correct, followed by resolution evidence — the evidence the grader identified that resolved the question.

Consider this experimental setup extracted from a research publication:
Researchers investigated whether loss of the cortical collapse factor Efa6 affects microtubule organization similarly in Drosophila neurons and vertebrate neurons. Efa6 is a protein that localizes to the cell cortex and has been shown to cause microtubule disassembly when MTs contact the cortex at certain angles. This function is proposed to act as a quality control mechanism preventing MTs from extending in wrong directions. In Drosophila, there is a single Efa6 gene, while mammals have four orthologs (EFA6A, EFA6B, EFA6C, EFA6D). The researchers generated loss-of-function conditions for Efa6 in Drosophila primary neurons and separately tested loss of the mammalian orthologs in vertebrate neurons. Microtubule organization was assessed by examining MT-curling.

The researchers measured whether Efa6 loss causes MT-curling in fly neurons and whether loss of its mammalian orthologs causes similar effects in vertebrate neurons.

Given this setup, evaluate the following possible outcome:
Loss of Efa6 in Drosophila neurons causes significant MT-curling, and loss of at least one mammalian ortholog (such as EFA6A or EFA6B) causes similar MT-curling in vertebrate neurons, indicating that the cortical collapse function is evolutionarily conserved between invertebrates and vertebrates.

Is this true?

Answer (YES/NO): NO